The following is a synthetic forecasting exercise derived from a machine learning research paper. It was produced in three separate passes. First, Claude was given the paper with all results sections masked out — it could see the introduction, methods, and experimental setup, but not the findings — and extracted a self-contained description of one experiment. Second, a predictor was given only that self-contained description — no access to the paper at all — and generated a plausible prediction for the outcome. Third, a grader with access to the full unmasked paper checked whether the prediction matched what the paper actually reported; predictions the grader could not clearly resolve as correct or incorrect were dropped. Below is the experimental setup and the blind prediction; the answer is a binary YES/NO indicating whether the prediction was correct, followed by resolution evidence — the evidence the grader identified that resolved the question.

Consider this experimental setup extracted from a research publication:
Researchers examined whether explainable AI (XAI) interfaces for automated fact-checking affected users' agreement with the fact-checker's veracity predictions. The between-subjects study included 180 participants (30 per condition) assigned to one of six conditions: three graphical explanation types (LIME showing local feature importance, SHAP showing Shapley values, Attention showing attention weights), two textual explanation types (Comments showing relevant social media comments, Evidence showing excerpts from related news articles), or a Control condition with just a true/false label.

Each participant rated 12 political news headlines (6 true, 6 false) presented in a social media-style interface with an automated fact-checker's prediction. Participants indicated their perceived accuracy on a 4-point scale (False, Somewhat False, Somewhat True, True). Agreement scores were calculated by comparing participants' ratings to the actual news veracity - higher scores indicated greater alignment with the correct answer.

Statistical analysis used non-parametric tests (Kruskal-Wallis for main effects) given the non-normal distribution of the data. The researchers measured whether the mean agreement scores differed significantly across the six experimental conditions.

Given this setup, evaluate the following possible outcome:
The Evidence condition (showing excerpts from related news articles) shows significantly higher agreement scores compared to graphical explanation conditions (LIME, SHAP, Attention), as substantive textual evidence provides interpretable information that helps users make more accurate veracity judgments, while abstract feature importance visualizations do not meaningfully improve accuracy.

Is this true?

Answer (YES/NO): NO